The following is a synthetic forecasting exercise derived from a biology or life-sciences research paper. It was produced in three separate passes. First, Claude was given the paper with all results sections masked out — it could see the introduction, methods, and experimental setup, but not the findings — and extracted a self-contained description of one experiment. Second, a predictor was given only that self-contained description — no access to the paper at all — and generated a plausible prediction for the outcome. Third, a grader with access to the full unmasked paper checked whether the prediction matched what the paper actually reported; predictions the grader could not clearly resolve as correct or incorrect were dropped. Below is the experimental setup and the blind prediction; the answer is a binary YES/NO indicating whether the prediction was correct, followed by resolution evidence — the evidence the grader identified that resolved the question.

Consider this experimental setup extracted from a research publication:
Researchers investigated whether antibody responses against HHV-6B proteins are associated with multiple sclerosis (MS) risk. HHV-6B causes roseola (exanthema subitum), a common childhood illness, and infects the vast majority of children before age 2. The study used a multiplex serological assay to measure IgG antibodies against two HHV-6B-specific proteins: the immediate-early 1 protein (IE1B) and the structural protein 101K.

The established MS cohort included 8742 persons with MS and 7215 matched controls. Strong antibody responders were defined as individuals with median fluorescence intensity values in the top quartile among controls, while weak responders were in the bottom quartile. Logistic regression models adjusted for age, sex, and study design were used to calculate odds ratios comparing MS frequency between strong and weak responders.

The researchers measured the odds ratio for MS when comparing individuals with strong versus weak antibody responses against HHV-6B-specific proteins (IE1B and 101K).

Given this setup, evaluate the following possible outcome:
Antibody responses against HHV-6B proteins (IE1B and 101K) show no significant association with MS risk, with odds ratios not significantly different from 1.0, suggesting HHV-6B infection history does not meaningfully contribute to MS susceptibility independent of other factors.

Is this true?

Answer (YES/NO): NO